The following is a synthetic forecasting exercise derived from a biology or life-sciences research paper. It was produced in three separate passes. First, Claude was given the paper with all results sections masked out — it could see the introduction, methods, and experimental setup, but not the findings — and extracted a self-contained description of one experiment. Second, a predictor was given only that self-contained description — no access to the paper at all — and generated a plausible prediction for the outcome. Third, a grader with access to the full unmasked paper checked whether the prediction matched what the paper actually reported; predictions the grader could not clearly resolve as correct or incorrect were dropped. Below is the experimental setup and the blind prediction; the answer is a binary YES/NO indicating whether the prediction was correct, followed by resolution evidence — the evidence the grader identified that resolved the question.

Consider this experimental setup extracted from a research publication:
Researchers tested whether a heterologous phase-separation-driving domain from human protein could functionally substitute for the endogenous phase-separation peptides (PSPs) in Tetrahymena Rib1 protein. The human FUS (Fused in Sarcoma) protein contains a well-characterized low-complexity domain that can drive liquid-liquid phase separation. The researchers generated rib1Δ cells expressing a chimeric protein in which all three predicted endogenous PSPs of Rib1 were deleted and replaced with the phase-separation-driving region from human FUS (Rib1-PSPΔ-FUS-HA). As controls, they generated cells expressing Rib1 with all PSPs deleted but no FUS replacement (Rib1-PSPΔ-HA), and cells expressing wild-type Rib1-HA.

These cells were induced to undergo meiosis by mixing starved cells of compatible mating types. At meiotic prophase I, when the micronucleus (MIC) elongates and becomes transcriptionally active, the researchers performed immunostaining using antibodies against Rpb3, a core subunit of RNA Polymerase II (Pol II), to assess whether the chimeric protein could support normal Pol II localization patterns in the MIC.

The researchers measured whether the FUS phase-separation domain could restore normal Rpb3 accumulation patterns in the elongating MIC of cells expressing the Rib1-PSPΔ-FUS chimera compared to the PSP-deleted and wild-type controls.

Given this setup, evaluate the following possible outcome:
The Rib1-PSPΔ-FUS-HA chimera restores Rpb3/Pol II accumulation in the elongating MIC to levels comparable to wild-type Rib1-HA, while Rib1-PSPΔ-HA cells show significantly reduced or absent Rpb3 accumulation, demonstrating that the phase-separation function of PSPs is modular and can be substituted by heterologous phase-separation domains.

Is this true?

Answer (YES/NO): NO